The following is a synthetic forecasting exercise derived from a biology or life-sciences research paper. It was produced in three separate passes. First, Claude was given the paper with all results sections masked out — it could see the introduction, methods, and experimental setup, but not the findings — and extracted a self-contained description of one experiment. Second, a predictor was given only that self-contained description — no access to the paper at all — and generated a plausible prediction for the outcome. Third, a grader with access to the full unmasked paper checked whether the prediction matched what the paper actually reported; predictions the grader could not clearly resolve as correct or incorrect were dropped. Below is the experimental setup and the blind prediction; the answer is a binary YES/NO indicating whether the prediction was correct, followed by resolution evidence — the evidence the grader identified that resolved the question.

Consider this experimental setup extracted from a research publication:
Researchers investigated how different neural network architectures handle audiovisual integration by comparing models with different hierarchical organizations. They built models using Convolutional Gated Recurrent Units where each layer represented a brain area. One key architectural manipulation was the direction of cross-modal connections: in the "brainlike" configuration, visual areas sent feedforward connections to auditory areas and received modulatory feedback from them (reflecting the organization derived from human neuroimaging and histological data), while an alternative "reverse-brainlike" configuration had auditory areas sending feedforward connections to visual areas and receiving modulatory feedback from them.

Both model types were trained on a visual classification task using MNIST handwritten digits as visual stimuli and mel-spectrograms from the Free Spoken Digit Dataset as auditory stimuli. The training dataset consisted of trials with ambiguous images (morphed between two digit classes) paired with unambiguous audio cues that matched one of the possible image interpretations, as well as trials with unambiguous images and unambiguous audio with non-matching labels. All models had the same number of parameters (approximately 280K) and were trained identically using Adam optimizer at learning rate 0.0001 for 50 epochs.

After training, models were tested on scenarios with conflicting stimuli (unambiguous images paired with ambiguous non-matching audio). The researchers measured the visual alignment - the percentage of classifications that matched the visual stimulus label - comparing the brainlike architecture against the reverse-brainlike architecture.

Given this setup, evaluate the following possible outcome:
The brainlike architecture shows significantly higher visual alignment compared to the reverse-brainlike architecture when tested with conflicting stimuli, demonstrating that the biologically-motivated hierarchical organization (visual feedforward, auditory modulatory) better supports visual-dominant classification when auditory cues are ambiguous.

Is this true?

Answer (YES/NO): YES